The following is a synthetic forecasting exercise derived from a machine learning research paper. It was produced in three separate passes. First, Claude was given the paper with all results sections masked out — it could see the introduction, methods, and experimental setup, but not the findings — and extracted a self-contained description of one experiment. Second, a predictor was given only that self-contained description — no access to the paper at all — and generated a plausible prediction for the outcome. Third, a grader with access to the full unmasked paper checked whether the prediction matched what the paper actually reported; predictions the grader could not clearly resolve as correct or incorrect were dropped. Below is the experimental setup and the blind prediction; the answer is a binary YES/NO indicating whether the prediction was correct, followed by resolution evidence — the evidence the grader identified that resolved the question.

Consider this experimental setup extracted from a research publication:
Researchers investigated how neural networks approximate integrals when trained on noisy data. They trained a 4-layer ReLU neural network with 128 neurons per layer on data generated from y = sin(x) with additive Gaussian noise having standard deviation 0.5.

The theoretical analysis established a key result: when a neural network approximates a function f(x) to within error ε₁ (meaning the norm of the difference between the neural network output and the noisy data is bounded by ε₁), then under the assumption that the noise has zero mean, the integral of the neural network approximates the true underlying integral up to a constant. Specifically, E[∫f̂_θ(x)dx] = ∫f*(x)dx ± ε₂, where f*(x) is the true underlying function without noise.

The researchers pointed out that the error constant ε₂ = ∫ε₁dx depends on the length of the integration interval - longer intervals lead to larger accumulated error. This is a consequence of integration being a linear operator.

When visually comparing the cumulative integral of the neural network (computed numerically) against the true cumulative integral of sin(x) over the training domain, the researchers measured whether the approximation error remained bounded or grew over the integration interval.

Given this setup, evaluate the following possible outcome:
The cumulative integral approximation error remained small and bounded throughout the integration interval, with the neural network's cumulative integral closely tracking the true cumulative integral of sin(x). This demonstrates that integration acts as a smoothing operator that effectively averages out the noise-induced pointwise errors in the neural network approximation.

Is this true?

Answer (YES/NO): NO